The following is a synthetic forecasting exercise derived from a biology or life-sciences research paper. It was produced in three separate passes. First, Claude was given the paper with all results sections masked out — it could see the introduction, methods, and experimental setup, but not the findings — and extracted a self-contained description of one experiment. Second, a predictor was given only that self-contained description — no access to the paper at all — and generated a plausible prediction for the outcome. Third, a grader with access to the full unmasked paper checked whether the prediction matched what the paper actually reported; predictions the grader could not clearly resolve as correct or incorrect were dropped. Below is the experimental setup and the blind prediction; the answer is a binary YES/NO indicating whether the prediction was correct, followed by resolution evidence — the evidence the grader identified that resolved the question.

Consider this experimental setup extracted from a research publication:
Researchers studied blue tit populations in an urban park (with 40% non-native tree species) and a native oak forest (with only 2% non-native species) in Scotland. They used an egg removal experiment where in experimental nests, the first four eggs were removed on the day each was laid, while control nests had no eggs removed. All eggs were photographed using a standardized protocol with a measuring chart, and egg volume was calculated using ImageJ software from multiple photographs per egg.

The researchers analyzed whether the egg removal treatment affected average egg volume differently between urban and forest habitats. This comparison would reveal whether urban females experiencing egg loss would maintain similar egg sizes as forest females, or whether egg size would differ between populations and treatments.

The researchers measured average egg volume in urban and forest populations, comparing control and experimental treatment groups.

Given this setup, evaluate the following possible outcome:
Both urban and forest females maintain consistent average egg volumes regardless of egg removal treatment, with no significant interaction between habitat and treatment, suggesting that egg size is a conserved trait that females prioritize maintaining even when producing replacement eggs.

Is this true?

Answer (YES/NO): YES